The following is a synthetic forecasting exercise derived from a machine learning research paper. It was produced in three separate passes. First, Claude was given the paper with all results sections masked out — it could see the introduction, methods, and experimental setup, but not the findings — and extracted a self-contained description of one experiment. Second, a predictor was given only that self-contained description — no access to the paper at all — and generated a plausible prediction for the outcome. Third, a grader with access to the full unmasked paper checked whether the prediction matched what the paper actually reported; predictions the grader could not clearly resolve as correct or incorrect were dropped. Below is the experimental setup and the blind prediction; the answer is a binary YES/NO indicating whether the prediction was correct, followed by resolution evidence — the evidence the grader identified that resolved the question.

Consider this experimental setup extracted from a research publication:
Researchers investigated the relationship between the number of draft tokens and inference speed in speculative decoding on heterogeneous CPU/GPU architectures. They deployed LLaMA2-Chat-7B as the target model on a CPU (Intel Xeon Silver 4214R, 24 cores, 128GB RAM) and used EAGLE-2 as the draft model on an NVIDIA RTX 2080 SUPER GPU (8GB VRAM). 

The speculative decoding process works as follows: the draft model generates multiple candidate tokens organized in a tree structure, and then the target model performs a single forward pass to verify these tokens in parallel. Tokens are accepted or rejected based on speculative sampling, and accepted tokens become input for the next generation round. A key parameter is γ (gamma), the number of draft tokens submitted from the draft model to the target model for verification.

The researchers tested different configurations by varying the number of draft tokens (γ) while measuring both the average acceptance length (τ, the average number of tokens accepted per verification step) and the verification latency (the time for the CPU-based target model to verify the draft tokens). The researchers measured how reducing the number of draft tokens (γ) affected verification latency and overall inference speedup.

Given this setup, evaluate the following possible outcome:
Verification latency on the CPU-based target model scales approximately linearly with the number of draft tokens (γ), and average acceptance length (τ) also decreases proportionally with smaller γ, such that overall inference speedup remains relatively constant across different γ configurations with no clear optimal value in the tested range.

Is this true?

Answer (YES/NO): NO